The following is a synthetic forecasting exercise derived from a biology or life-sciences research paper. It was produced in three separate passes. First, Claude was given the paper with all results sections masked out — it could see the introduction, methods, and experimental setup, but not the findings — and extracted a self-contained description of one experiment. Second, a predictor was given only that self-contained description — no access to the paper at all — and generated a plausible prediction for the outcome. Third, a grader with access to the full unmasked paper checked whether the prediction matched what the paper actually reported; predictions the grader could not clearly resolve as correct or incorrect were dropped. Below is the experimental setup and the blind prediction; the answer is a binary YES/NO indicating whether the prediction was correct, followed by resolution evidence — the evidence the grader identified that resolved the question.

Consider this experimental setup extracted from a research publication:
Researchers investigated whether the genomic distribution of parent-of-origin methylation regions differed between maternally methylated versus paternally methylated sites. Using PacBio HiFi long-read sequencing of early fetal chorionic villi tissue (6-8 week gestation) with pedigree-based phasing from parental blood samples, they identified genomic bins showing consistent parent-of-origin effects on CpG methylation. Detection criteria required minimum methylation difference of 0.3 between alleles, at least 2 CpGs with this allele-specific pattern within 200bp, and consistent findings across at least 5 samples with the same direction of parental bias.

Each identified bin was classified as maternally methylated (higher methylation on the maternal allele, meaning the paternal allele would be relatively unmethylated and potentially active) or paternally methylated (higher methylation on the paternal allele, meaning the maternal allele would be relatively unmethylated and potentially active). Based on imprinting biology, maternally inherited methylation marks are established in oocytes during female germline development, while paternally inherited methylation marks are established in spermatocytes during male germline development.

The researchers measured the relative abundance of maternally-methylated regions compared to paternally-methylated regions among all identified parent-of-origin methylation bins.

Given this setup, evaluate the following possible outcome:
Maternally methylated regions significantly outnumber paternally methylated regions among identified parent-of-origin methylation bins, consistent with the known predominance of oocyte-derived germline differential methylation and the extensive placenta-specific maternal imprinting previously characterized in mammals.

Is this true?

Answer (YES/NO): YES